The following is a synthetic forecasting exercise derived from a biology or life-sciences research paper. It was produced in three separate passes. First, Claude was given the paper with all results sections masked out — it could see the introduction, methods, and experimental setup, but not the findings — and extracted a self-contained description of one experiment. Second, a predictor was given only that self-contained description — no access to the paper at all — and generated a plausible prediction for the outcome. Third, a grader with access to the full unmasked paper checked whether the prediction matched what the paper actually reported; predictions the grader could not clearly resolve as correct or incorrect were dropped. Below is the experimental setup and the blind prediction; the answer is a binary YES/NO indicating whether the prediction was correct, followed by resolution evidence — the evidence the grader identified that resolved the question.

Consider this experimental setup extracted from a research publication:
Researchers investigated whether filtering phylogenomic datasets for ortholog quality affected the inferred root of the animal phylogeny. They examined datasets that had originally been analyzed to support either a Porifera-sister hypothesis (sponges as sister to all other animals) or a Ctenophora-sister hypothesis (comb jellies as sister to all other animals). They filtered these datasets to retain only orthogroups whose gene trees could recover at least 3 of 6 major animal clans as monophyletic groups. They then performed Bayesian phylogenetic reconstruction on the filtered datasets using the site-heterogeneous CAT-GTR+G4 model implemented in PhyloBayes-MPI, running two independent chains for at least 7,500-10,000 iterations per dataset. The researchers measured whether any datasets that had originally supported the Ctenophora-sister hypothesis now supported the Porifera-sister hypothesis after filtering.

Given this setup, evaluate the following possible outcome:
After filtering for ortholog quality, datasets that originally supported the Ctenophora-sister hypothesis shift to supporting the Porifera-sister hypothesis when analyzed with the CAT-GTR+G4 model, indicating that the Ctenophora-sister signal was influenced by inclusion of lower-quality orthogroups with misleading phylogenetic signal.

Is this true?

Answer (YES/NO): NO